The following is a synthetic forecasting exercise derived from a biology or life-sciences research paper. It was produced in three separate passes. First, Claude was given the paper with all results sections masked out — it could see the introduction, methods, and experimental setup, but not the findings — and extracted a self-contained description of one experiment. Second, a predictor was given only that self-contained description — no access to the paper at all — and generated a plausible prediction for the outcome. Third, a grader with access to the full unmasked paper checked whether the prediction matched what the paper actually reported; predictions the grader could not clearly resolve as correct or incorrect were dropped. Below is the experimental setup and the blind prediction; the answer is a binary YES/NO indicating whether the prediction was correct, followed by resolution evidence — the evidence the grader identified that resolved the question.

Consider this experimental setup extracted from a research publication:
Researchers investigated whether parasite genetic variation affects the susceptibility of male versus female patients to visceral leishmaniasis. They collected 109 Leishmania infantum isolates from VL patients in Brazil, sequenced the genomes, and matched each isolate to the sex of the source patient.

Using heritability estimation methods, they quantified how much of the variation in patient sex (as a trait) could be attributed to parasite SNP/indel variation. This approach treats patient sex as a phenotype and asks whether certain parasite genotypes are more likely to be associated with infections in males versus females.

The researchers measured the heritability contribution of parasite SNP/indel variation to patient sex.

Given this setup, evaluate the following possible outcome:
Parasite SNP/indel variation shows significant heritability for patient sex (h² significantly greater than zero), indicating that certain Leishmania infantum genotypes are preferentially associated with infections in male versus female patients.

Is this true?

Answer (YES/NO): YES